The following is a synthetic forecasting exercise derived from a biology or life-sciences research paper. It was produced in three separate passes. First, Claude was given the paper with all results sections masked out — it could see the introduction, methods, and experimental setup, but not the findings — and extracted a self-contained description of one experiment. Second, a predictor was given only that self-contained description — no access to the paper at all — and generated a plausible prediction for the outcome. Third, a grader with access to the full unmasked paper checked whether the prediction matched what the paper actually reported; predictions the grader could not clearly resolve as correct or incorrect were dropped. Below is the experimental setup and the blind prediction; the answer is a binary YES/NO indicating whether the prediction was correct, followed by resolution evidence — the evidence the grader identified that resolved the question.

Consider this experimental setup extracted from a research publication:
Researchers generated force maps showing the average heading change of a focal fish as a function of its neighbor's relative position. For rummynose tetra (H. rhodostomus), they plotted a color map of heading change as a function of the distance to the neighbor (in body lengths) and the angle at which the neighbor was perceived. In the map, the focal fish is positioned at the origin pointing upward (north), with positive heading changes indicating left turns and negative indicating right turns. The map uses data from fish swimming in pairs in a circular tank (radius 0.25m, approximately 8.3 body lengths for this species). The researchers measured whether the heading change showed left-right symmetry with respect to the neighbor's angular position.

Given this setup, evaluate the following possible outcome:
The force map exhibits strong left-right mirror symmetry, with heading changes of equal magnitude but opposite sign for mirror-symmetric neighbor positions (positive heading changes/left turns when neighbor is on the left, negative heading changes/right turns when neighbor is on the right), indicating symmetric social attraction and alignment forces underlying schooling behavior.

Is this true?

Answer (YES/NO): YES